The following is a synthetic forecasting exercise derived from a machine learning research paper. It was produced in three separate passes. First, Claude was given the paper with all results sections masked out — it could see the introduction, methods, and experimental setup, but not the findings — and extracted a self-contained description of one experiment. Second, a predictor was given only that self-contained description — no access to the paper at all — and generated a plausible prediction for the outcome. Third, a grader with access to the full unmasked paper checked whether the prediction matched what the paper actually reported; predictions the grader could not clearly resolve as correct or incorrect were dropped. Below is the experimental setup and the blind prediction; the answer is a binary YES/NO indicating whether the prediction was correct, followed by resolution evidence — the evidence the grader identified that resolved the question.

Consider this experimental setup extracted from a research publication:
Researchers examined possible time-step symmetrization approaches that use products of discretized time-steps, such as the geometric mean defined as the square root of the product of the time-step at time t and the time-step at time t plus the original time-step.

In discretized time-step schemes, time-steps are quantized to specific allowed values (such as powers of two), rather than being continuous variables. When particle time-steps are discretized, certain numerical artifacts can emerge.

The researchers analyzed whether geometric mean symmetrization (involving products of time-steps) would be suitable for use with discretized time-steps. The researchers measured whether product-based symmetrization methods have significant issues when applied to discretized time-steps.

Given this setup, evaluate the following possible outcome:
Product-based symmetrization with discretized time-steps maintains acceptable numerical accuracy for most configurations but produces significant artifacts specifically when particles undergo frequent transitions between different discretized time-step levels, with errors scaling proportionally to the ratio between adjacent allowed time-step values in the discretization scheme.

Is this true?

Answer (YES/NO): NO